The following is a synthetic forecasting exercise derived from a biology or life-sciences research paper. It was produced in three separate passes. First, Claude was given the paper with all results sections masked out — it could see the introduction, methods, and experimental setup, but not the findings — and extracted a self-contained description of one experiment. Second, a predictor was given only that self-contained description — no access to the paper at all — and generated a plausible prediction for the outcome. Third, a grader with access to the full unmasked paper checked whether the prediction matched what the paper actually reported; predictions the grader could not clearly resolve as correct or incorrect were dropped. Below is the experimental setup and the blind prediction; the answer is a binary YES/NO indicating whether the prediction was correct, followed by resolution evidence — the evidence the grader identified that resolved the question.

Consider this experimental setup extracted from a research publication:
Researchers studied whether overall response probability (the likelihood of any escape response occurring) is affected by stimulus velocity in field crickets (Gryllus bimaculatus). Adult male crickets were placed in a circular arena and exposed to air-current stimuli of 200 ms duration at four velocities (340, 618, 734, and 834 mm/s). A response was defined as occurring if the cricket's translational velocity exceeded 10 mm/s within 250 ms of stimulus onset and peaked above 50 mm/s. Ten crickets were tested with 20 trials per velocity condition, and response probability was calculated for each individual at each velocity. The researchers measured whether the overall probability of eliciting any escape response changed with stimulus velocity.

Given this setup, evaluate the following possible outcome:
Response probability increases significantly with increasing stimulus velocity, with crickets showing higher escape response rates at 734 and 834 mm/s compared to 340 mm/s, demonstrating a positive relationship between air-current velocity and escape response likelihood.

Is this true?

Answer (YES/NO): YES